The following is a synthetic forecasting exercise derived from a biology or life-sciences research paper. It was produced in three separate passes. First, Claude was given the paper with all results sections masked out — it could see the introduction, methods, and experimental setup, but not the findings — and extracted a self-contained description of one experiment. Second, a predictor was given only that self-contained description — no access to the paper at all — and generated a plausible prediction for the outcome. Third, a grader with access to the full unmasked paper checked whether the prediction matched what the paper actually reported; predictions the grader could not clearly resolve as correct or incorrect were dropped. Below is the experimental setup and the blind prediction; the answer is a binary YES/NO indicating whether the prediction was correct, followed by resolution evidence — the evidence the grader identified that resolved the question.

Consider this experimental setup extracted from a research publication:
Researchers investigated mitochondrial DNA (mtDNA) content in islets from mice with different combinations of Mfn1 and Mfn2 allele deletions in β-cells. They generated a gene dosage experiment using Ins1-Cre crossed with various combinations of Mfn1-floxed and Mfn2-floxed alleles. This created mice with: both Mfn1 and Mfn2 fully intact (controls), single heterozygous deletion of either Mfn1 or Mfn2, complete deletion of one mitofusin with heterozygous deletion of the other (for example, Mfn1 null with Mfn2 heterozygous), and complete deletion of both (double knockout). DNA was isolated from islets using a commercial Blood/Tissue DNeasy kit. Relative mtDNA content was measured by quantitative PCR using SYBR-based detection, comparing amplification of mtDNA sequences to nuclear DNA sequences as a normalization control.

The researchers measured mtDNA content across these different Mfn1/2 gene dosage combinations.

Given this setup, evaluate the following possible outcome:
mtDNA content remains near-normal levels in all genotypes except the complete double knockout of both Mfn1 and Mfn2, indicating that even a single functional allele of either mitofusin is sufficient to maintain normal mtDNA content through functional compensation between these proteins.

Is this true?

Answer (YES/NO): NO